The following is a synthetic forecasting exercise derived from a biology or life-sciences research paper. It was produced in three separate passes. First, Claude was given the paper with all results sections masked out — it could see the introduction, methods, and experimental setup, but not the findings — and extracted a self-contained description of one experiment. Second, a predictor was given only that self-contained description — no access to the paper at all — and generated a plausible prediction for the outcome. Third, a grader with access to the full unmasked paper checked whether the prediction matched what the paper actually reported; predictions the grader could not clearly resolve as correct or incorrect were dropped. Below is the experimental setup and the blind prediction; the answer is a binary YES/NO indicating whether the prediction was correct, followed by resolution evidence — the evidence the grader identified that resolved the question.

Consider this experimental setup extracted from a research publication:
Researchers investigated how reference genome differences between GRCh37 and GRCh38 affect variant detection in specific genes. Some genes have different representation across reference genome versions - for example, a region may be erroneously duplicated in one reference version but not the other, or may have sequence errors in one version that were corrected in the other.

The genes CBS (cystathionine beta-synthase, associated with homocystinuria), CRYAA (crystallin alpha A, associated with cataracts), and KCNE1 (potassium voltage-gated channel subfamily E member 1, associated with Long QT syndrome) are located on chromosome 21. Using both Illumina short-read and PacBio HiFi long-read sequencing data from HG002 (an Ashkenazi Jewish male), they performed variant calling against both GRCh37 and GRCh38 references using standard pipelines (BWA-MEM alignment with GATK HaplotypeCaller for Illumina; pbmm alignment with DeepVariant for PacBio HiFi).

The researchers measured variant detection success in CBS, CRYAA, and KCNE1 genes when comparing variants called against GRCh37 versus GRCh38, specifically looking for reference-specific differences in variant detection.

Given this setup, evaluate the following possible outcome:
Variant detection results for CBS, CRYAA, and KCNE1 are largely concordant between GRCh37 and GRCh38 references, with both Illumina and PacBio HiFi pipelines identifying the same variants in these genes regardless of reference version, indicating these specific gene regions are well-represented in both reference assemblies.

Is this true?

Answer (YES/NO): NO